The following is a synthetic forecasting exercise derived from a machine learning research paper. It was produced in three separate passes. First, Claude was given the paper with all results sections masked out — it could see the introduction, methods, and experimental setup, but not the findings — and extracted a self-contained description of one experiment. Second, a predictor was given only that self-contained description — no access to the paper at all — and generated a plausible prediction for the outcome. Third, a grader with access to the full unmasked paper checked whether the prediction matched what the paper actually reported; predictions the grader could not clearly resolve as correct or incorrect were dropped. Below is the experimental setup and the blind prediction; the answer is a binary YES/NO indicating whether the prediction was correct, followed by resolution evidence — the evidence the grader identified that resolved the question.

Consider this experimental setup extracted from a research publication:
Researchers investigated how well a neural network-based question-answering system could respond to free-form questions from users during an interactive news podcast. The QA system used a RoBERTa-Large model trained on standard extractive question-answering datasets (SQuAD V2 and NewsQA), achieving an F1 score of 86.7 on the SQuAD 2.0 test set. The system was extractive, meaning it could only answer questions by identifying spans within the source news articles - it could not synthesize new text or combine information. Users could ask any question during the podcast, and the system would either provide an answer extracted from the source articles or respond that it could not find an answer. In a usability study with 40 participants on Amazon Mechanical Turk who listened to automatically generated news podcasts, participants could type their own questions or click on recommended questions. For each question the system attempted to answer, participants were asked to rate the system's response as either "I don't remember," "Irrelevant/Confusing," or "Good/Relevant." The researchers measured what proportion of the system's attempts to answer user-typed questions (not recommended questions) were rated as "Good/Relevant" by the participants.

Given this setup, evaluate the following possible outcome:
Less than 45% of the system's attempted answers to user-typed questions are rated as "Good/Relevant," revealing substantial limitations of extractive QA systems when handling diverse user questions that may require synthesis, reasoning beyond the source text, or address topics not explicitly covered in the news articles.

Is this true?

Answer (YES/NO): YES